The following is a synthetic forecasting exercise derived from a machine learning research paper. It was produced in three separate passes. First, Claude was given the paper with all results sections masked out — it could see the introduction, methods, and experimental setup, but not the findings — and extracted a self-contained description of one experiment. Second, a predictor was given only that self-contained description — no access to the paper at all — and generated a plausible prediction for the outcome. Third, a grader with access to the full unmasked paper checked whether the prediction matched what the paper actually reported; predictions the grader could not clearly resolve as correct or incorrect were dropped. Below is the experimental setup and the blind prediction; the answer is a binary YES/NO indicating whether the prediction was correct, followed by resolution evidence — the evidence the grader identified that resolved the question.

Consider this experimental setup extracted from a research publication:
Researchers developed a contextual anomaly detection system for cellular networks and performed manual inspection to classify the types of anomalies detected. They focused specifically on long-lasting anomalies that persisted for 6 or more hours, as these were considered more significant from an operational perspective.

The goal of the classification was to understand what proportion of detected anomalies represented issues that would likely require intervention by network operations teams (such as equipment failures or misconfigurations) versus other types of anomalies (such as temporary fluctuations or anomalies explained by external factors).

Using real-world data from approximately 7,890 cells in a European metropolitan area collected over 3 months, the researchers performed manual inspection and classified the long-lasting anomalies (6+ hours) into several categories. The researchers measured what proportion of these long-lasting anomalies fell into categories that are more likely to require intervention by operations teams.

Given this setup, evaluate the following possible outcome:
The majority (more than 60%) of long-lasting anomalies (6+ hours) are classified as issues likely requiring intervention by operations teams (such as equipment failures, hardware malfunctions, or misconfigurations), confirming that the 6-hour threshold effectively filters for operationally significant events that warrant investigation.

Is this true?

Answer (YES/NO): NO